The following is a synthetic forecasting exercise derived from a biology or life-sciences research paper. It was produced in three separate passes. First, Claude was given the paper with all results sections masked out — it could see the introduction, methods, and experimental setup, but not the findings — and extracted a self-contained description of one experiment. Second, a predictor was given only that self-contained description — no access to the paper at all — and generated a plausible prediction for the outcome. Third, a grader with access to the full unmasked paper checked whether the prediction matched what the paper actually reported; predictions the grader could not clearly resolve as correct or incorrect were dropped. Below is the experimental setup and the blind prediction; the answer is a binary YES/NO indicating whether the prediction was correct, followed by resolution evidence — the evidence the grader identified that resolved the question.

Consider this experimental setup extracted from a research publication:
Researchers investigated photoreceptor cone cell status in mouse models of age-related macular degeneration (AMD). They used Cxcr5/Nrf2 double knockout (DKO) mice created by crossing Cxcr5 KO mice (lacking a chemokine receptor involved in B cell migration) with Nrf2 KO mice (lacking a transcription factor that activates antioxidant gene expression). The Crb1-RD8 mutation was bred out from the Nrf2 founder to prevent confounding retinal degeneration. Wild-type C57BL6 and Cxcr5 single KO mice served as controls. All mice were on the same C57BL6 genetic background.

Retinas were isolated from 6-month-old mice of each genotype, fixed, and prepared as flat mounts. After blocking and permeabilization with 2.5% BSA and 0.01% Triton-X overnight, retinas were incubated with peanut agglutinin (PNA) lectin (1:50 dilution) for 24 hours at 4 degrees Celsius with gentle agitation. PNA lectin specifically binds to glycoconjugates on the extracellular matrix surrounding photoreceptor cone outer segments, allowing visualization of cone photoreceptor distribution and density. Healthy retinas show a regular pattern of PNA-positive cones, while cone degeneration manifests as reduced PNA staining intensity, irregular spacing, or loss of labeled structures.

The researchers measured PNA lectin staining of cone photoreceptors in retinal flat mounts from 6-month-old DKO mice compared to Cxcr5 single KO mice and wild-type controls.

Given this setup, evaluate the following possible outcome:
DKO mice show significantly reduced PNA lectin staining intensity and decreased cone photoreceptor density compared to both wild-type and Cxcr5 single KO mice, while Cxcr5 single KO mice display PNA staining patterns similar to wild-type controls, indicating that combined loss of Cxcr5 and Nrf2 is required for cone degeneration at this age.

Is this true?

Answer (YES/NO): YES